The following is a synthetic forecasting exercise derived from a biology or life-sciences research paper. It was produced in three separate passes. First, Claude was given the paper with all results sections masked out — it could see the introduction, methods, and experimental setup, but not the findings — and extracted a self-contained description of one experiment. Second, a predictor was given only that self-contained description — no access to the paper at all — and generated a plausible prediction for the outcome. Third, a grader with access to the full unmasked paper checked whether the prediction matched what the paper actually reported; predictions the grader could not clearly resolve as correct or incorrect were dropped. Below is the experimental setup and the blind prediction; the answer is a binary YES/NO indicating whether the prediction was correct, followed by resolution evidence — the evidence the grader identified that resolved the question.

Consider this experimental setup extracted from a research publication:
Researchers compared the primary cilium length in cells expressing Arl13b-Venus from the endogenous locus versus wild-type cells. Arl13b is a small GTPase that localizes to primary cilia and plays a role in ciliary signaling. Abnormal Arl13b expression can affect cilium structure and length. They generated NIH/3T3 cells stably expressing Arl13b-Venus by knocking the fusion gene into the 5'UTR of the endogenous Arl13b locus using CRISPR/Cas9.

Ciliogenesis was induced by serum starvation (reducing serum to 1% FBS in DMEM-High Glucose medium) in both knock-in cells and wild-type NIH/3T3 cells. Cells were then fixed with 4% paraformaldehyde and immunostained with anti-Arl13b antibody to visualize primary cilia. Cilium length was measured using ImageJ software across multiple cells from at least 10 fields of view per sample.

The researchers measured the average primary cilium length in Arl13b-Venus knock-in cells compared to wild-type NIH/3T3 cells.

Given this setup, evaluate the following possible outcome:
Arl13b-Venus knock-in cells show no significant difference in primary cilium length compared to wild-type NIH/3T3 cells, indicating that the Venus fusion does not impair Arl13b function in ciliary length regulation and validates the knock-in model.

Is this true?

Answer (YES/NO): YES